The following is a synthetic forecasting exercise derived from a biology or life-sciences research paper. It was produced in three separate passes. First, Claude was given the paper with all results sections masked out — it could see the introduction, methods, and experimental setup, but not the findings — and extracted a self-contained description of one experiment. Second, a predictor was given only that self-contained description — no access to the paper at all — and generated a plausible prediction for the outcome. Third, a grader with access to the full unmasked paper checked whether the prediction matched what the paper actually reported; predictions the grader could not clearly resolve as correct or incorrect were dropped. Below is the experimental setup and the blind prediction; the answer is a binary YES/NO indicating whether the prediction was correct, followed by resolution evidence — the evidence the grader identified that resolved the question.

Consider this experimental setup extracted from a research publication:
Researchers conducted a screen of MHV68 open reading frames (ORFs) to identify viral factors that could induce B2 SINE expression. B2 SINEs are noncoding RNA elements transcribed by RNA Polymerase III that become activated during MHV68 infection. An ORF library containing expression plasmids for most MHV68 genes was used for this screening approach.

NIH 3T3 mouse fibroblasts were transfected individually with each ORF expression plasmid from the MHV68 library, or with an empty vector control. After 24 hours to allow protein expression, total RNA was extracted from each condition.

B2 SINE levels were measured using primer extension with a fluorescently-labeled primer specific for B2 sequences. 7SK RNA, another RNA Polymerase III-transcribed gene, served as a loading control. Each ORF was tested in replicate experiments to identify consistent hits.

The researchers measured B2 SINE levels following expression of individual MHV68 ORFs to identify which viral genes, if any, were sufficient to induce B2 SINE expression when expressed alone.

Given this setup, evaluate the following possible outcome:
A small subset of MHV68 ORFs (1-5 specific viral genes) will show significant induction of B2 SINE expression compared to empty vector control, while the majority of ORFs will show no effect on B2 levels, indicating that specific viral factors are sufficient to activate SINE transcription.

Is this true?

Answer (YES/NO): YES